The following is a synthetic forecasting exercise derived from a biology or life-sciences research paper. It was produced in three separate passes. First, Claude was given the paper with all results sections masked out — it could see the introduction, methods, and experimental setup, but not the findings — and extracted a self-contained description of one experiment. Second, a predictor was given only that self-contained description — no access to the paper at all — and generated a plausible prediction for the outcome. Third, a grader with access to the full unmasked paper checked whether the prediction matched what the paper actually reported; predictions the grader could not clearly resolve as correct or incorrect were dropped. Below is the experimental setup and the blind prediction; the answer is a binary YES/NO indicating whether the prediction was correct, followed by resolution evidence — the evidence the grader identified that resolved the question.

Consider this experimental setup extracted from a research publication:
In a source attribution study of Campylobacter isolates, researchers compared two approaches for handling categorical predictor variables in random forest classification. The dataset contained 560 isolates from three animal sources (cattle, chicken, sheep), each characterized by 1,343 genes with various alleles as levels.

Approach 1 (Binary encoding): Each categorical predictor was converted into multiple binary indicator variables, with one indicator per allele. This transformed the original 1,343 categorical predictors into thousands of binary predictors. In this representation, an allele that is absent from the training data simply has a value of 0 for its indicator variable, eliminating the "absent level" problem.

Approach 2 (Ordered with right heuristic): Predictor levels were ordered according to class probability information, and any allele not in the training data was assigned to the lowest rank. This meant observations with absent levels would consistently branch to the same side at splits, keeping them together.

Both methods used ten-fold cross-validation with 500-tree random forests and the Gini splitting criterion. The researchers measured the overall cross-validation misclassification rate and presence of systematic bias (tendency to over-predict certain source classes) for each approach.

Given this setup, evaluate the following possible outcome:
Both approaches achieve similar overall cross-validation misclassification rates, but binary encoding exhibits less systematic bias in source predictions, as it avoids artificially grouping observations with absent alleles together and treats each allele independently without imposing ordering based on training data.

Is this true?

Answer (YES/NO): YES